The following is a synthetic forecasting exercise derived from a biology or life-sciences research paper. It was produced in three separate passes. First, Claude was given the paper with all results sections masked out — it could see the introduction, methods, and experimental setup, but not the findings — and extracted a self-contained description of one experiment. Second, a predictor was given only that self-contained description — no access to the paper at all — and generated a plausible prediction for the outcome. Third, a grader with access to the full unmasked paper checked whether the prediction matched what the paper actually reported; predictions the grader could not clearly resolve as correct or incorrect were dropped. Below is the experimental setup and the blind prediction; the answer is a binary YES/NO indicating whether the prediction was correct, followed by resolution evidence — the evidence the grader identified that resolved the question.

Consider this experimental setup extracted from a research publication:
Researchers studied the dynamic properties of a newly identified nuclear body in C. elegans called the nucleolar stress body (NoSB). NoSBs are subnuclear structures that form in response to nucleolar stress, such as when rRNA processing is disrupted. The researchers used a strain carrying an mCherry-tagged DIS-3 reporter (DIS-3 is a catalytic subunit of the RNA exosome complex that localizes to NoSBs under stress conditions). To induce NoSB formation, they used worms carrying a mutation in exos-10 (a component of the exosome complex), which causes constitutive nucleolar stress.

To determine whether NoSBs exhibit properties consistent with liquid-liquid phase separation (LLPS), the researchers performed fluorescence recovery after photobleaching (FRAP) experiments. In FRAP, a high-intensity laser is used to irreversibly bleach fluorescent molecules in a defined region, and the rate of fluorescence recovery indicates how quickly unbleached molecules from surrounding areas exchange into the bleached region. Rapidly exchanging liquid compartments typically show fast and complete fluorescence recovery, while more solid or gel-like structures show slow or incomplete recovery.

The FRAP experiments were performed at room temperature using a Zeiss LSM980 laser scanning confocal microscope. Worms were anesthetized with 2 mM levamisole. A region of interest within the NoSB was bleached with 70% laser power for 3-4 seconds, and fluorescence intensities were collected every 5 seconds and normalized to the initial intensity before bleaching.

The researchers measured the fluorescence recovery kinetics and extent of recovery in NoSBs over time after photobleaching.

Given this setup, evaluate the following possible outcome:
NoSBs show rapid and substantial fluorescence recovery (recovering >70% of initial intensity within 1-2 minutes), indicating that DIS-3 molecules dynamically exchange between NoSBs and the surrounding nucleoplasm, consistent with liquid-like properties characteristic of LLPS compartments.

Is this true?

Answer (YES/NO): NO